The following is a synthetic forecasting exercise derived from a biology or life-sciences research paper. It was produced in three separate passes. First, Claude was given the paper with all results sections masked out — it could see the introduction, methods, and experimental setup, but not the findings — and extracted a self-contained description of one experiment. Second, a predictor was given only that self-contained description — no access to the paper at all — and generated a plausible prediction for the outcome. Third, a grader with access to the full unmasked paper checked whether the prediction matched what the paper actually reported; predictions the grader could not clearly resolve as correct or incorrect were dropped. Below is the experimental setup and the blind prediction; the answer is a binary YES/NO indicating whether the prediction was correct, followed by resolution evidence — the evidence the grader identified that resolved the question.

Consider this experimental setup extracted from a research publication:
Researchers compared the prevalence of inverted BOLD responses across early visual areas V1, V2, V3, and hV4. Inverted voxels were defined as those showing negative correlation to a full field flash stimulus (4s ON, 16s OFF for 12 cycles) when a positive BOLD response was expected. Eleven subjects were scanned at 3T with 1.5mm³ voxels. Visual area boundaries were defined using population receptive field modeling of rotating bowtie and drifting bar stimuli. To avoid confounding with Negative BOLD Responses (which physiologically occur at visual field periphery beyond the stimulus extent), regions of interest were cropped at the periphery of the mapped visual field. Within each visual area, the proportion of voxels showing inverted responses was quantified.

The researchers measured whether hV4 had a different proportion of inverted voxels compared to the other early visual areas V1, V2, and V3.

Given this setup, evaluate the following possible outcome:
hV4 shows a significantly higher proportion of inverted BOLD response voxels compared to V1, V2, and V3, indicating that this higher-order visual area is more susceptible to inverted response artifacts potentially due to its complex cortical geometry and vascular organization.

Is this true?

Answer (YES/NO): NO